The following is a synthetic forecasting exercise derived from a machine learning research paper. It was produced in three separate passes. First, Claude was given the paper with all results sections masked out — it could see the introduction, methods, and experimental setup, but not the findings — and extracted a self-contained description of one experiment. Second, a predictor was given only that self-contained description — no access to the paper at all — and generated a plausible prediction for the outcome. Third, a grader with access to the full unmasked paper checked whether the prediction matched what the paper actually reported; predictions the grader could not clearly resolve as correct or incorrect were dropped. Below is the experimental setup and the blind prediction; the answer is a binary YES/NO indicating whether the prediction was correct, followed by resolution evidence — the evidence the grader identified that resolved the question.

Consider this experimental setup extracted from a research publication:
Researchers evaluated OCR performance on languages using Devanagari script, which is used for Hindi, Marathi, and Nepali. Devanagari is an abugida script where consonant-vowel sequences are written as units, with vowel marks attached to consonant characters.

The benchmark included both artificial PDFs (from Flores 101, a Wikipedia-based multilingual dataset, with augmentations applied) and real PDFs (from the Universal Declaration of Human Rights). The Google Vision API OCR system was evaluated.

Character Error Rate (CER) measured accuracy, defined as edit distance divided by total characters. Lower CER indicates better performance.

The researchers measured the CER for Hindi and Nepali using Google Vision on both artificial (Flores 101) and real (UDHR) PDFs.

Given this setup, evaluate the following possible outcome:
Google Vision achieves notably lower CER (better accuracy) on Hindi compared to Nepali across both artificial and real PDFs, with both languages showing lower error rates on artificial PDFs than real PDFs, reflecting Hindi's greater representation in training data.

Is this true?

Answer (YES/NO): NO